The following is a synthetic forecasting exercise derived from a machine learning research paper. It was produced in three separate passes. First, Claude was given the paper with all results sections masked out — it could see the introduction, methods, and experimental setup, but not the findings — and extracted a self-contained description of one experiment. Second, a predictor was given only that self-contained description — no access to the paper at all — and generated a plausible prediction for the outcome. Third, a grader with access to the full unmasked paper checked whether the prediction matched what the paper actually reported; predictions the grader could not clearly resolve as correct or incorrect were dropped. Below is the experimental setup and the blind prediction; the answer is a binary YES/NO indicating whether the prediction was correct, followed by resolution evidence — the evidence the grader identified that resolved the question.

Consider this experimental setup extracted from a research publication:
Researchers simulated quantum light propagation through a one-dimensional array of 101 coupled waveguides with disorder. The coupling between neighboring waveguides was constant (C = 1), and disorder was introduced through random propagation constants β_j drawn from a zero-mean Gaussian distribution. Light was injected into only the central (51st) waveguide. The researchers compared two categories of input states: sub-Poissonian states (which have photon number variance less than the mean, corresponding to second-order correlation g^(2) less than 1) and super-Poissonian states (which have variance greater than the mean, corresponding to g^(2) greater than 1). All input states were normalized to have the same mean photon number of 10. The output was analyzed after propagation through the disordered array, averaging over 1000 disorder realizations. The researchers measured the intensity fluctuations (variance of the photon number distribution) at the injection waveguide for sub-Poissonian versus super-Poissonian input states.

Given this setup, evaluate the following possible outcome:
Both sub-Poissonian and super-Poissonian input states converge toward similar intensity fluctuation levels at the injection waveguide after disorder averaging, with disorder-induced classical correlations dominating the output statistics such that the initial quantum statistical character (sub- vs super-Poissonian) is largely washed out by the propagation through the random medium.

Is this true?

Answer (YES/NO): NO